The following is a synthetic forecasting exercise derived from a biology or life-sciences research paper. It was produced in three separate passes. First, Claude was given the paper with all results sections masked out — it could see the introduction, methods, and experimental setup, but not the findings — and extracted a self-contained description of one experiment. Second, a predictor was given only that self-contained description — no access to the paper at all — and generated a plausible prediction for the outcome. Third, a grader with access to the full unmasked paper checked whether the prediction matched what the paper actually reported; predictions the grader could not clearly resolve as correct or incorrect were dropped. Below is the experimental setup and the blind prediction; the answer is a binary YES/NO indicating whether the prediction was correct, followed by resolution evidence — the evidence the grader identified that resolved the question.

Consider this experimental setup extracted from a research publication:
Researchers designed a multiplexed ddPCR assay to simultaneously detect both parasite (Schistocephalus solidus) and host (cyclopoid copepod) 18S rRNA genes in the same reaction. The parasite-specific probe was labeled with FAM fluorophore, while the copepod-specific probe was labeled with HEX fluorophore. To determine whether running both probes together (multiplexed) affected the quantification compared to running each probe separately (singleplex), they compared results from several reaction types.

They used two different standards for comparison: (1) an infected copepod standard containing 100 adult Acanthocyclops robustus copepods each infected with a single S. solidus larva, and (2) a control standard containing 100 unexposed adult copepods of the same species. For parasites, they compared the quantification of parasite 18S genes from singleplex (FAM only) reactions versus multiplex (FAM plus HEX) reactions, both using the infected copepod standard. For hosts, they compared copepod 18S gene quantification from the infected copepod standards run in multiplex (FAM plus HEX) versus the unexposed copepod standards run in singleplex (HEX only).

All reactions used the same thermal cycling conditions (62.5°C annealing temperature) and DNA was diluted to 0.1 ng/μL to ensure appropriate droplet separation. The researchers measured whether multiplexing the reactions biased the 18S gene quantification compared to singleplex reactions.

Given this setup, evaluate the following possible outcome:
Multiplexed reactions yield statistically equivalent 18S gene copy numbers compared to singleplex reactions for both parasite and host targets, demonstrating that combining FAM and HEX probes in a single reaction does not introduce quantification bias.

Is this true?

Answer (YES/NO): YES